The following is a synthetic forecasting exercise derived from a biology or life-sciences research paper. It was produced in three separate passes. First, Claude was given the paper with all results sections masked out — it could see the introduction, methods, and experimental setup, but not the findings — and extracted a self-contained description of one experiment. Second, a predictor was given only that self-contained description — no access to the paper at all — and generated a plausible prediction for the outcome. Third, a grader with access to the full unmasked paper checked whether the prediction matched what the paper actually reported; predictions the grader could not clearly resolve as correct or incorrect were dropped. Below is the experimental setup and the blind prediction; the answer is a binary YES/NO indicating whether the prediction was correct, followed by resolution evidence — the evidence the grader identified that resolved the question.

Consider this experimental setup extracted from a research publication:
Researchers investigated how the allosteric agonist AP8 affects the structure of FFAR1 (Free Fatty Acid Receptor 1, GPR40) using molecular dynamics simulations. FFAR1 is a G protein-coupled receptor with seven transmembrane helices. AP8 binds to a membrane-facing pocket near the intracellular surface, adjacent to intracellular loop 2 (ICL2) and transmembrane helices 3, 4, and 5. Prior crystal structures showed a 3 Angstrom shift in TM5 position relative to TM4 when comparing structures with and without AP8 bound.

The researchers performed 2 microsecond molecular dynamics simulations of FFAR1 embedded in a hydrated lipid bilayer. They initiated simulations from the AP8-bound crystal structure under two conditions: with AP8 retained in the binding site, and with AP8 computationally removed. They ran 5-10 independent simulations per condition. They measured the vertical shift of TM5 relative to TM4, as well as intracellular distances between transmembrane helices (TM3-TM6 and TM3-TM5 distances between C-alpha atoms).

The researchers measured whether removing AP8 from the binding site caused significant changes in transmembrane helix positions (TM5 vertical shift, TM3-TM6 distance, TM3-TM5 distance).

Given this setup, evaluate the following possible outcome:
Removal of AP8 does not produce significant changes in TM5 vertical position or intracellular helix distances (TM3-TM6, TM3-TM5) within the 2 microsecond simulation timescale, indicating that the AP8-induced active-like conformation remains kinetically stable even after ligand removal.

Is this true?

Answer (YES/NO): NO